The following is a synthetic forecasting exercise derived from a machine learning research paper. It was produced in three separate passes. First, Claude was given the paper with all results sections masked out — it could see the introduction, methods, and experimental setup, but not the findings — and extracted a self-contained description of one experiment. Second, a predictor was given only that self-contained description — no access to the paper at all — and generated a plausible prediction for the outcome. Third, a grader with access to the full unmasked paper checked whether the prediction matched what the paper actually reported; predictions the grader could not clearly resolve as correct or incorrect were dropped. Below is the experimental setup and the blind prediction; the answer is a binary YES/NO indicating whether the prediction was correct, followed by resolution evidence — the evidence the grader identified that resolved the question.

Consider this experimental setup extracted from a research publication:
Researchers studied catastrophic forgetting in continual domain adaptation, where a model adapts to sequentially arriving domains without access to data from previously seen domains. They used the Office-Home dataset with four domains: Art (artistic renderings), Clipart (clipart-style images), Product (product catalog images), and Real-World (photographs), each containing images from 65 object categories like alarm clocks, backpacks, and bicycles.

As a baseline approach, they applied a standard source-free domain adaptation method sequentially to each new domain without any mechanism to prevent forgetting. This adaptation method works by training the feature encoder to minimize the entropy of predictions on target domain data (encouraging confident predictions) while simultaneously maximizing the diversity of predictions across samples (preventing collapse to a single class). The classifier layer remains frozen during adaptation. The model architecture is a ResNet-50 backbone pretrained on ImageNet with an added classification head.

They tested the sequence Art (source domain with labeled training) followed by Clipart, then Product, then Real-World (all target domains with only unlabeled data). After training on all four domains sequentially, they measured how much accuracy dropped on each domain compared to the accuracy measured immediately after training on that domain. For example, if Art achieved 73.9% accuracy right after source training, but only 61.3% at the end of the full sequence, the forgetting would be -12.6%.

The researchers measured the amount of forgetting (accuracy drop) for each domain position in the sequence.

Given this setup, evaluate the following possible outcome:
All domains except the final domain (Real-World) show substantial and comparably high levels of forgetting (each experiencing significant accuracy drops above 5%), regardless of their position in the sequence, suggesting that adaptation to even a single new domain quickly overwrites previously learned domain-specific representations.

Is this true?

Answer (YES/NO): NO